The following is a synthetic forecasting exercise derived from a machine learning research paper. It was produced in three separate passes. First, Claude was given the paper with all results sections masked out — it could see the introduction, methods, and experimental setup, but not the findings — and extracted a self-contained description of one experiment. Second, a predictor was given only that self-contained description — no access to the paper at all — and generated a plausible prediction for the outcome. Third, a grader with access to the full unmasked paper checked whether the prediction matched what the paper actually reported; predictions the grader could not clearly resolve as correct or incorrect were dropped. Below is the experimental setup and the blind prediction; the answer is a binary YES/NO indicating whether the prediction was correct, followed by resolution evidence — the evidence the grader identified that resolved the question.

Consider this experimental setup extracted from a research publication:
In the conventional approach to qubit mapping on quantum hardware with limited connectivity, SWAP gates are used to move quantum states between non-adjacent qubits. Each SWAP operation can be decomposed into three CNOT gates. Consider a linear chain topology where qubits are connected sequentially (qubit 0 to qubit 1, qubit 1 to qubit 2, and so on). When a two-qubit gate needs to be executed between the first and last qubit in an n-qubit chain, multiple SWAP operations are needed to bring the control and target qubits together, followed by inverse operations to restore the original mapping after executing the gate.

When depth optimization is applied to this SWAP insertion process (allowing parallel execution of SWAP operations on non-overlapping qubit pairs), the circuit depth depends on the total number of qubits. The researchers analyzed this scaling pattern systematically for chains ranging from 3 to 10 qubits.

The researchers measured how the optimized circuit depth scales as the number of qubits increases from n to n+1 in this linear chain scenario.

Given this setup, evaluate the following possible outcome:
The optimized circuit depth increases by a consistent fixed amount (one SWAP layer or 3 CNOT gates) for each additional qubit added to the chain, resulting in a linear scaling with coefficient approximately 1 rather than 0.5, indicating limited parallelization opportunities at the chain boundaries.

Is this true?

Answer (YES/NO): NO